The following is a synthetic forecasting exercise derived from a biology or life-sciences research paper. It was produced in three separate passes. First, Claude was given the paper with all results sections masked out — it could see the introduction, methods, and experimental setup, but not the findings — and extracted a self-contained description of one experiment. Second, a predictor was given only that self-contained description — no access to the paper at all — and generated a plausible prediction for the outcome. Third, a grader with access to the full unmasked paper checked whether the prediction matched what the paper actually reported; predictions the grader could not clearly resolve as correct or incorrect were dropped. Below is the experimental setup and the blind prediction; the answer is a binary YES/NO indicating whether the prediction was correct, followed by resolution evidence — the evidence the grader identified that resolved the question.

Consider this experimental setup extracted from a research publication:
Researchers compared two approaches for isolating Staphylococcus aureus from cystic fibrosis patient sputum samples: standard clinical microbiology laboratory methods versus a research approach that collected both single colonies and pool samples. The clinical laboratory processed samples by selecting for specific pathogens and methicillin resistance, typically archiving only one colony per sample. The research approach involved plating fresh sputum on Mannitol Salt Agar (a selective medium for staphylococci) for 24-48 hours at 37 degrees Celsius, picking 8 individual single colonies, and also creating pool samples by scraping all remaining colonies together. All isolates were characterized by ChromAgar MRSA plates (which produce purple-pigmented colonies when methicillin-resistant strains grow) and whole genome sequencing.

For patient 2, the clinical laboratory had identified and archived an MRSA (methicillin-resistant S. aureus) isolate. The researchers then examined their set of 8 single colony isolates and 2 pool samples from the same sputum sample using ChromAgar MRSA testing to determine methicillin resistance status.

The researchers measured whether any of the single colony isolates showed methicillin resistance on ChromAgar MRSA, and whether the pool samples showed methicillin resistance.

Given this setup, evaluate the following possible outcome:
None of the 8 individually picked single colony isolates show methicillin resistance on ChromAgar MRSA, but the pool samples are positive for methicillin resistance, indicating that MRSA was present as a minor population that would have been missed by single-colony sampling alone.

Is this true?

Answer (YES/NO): YES